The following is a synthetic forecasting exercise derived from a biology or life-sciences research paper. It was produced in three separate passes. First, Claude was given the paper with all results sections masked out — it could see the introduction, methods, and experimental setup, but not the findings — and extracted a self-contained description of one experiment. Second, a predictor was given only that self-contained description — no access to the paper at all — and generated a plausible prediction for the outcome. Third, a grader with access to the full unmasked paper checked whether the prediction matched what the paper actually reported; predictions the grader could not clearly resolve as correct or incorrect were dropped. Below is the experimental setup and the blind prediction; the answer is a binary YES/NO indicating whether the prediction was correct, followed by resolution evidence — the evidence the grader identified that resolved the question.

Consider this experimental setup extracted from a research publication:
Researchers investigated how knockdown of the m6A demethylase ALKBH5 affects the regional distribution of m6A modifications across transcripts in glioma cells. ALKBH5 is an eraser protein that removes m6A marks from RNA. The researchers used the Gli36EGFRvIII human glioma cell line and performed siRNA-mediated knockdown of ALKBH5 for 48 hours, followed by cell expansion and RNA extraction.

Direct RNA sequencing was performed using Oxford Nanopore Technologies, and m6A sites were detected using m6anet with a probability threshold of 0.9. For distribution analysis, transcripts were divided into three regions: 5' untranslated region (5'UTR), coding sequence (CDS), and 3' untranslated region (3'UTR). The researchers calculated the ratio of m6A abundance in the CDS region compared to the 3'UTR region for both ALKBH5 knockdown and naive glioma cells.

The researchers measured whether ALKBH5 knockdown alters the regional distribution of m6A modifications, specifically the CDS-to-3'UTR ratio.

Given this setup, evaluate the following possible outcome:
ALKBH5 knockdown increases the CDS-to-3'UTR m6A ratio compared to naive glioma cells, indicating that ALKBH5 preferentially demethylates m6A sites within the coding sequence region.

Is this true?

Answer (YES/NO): NO